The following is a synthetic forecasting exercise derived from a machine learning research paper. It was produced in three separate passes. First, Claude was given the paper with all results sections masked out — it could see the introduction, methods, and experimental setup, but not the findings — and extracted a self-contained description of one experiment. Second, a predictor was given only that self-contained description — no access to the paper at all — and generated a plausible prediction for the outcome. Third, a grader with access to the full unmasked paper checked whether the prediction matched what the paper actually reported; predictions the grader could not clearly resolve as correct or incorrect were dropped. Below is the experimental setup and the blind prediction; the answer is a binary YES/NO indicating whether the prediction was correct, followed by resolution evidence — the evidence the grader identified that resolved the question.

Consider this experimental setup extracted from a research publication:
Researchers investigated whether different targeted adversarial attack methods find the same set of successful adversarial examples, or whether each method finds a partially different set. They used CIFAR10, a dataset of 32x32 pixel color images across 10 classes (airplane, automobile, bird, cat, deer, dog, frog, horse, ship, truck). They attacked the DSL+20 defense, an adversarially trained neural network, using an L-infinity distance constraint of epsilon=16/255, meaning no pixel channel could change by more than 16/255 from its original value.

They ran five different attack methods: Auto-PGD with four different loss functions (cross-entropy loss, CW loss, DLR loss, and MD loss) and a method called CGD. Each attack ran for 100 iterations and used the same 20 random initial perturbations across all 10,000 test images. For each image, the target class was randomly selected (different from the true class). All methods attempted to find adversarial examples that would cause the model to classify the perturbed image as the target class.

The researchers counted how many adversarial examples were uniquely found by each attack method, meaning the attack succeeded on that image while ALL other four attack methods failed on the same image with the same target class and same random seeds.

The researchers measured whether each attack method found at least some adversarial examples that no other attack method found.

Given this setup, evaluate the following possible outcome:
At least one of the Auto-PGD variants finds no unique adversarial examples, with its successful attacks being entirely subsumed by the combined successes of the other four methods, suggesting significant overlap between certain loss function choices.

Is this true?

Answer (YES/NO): NO